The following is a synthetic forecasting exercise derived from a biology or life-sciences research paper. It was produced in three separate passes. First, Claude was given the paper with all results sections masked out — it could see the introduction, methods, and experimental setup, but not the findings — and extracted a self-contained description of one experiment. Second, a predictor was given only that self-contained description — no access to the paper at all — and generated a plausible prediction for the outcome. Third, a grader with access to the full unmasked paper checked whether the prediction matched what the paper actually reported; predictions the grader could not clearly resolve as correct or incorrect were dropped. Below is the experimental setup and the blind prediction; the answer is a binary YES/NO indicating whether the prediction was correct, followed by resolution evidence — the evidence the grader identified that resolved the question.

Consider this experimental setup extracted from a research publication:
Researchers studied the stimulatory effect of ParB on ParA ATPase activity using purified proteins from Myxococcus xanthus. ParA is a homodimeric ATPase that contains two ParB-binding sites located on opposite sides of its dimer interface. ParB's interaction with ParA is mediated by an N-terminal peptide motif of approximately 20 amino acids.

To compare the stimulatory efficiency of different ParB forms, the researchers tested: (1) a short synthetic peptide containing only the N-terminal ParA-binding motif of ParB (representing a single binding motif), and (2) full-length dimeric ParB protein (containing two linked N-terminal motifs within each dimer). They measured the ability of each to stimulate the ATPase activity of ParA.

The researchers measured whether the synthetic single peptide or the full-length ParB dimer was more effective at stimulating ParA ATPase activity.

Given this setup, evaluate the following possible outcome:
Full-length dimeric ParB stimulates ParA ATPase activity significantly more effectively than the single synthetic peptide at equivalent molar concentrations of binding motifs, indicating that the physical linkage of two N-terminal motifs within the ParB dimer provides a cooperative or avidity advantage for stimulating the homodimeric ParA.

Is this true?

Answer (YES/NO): YES